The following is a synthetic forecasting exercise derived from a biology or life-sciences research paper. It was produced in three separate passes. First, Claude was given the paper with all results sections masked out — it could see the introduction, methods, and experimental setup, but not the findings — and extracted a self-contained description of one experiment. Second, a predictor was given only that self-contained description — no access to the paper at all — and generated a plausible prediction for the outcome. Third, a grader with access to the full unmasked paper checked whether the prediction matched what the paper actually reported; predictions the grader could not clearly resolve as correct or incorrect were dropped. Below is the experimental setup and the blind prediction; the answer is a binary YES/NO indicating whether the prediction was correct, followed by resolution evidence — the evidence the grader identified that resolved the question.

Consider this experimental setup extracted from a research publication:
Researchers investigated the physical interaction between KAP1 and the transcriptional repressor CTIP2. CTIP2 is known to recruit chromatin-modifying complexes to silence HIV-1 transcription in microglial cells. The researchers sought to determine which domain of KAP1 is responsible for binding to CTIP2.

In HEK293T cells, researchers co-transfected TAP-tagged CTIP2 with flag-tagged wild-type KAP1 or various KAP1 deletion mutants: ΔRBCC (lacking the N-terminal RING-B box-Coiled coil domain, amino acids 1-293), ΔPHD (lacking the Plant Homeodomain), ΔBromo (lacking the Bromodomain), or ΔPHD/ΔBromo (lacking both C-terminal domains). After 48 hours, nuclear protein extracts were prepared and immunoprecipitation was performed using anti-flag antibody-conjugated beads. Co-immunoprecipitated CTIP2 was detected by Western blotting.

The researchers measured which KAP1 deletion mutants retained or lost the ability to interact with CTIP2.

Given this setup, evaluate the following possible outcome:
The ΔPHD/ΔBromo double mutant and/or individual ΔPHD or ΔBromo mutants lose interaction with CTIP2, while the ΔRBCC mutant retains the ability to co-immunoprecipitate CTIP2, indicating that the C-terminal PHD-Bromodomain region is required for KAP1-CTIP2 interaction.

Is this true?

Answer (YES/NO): NO